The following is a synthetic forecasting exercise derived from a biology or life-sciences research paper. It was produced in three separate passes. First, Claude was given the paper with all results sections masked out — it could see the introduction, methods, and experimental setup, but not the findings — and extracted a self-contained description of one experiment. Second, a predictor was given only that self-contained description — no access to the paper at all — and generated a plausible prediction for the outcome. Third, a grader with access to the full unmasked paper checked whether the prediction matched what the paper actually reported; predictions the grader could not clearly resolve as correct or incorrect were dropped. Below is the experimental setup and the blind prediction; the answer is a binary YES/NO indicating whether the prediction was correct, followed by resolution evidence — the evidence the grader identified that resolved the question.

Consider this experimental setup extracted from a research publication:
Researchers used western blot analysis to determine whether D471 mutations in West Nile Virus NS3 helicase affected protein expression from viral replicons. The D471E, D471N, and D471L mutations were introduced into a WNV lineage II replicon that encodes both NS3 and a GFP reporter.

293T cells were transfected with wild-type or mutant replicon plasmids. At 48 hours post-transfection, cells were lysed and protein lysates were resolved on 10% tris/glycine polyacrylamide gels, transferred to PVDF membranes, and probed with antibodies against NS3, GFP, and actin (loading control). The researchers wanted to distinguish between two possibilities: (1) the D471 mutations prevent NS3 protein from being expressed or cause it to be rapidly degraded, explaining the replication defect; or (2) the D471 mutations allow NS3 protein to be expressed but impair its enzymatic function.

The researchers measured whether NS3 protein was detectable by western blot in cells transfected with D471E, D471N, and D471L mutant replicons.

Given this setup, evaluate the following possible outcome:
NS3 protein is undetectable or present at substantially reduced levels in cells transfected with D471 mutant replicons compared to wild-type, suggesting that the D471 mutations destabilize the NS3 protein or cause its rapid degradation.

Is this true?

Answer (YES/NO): NO